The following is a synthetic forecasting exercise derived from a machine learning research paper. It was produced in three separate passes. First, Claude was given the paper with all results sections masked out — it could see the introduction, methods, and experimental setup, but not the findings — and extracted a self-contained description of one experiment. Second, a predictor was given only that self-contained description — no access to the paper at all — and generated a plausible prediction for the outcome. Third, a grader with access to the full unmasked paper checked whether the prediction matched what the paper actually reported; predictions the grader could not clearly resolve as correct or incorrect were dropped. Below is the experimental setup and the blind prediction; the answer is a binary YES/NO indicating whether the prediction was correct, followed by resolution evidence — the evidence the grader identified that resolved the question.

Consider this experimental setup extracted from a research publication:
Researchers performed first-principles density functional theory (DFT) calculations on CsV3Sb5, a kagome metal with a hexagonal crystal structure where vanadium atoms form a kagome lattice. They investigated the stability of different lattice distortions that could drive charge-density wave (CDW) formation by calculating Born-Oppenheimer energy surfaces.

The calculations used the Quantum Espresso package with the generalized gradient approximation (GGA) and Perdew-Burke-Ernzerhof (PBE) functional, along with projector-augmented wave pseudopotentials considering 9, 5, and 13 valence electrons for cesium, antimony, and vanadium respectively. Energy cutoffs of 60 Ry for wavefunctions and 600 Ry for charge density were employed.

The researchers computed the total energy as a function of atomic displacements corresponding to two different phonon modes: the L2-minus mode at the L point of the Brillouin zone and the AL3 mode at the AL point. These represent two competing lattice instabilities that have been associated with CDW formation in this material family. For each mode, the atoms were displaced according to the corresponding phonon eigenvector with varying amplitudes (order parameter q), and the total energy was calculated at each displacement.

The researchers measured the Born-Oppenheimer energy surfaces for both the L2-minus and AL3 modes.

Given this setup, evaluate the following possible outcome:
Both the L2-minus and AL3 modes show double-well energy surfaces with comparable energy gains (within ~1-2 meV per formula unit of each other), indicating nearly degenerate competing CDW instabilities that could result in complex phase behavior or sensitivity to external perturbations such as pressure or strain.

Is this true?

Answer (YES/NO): NO